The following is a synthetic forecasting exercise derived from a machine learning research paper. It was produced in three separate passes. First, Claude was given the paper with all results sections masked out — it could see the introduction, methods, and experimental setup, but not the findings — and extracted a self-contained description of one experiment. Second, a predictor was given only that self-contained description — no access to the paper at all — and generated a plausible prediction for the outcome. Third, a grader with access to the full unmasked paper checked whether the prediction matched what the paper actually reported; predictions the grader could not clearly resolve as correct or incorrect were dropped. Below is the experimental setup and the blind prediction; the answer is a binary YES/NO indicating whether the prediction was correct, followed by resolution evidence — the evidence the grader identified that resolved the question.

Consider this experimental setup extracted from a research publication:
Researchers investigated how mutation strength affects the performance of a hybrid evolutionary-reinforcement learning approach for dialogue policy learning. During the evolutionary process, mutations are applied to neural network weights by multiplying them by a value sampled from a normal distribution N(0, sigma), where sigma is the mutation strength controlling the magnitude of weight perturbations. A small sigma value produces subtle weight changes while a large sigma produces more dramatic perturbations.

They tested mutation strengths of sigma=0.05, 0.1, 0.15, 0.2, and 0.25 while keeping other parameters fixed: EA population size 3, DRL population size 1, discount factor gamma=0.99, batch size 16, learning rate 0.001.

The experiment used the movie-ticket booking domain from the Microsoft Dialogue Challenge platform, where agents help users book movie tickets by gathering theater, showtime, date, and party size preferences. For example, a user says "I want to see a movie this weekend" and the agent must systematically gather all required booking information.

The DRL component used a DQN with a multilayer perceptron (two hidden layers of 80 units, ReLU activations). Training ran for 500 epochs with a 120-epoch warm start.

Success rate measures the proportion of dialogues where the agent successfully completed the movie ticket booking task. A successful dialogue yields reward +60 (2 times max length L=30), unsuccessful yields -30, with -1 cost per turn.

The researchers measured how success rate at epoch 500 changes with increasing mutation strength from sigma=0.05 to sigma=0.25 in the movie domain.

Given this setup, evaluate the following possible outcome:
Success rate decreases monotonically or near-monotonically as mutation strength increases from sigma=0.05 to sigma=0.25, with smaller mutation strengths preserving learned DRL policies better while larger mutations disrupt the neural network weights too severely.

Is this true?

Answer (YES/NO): NO